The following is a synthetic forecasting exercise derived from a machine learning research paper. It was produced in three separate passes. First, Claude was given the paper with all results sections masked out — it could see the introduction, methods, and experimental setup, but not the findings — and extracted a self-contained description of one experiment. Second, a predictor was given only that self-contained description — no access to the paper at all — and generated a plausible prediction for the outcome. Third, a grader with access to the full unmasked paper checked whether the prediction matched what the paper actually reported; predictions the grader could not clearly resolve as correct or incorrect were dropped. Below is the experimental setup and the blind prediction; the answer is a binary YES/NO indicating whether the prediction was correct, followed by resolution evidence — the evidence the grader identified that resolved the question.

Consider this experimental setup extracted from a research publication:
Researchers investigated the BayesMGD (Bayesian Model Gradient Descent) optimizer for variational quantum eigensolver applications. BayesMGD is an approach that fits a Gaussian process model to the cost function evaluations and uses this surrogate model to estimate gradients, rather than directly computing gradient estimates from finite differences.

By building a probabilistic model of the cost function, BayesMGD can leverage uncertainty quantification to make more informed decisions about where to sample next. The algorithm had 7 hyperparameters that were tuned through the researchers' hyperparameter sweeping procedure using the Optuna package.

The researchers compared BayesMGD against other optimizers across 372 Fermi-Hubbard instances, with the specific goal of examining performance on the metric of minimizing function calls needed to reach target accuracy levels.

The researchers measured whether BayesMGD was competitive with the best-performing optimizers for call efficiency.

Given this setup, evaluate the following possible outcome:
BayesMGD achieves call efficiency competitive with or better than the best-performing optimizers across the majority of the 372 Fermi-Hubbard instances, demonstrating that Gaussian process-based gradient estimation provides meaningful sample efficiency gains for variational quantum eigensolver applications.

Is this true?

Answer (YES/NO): YES